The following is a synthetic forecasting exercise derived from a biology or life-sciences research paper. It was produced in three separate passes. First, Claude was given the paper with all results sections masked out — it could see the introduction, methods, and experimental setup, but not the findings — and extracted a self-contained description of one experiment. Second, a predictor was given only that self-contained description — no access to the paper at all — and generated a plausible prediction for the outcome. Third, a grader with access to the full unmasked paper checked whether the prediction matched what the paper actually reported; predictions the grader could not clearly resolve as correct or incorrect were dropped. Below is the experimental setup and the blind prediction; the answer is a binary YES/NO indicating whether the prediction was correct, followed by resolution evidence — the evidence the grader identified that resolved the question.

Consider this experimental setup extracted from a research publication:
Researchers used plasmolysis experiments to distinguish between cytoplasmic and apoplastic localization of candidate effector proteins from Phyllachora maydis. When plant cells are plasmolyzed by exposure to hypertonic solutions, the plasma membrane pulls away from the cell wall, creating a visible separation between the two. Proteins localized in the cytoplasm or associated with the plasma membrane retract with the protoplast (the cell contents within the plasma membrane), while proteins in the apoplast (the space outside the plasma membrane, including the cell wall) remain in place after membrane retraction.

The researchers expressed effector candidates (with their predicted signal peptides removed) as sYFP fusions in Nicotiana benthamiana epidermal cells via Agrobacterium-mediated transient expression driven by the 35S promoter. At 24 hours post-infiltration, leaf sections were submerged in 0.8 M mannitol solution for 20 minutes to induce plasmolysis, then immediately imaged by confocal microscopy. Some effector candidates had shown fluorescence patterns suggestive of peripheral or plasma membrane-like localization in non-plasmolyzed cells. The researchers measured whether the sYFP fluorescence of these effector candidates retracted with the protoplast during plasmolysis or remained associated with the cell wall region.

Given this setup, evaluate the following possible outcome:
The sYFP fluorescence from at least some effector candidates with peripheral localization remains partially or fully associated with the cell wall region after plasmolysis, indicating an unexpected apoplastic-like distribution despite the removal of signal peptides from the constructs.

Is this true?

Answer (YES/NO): NO